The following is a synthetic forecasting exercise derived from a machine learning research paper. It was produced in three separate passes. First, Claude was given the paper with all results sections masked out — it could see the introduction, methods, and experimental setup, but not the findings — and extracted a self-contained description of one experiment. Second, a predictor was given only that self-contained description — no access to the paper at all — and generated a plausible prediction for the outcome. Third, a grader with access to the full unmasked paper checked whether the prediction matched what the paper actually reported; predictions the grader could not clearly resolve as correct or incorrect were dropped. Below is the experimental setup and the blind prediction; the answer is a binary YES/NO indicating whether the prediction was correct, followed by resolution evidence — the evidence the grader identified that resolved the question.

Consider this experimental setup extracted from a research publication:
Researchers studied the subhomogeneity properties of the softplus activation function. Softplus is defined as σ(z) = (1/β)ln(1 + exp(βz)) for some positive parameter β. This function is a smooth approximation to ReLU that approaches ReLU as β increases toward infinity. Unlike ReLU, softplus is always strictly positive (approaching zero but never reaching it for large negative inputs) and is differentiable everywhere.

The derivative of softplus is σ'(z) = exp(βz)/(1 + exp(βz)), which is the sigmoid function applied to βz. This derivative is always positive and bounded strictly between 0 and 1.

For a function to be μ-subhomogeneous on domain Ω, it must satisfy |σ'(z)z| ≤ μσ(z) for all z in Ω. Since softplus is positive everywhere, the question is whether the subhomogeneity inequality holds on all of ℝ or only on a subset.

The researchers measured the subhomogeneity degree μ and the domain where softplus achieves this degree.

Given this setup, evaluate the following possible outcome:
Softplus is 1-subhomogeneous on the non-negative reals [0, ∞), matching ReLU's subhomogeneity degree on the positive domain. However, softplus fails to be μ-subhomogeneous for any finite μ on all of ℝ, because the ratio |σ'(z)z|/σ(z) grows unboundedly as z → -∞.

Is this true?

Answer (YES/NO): YES